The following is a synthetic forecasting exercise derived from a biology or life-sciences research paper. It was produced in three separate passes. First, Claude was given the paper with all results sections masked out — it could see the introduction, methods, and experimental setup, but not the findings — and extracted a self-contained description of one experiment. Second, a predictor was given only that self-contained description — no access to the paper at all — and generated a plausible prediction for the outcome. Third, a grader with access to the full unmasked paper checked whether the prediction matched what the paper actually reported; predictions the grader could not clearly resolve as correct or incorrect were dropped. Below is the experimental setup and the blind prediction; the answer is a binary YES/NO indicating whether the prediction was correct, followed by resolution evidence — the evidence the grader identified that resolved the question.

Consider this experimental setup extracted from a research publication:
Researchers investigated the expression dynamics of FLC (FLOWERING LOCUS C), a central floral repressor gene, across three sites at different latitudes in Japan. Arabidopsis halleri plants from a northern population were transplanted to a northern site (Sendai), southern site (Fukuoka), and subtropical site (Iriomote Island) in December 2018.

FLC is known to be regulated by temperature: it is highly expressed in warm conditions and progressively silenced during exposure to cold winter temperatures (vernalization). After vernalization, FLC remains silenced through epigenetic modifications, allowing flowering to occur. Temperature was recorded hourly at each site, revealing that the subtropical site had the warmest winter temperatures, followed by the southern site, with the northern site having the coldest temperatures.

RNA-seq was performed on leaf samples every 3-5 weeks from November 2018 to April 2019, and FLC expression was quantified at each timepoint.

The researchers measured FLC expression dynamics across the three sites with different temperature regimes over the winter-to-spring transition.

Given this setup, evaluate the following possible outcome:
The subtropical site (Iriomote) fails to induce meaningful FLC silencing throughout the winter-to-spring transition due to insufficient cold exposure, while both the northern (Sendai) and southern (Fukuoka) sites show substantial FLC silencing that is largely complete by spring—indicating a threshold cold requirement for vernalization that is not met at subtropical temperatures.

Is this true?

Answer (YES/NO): YES